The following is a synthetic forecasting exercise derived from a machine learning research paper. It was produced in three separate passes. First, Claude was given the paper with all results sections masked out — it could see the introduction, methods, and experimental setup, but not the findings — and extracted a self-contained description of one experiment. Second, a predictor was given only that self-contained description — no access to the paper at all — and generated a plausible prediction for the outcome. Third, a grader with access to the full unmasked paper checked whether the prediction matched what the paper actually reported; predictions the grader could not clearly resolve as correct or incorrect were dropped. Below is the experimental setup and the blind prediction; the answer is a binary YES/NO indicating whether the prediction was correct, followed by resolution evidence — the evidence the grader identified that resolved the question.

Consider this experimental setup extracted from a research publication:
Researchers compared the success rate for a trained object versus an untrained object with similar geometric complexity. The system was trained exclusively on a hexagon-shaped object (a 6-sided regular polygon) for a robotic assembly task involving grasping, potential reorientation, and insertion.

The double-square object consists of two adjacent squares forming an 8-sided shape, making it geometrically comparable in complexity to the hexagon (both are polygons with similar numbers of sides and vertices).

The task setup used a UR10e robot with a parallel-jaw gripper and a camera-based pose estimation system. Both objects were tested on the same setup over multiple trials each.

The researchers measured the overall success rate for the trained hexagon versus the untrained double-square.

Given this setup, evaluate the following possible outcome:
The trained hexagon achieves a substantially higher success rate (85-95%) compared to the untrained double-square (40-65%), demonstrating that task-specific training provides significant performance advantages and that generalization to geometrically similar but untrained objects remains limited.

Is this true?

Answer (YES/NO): NO